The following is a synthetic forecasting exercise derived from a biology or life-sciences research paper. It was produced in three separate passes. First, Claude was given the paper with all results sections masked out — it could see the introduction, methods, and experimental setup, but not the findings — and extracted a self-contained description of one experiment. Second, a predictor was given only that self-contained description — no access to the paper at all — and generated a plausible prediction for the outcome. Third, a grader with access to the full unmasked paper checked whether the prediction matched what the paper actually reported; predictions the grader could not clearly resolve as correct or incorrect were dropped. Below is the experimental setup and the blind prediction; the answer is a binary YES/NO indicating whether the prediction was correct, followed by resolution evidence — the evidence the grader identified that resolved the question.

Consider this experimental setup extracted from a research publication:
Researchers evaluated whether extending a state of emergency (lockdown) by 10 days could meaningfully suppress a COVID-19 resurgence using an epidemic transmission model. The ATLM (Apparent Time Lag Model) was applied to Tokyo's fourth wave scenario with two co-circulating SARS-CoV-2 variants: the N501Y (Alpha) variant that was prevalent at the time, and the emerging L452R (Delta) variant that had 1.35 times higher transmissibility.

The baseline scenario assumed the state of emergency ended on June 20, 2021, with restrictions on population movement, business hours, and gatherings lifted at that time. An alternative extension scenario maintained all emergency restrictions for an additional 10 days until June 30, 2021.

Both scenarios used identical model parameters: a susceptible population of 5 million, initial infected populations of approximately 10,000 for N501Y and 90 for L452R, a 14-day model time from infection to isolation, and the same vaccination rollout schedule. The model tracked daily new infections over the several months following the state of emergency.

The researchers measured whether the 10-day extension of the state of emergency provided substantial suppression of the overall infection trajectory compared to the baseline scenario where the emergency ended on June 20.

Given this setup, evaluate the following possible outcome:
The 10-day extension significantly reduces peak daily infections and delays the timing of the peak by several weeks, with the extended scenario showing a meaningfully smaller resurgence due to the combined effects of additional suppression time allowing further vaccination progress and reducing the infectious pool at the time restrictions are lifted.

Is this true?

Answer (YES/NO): NO